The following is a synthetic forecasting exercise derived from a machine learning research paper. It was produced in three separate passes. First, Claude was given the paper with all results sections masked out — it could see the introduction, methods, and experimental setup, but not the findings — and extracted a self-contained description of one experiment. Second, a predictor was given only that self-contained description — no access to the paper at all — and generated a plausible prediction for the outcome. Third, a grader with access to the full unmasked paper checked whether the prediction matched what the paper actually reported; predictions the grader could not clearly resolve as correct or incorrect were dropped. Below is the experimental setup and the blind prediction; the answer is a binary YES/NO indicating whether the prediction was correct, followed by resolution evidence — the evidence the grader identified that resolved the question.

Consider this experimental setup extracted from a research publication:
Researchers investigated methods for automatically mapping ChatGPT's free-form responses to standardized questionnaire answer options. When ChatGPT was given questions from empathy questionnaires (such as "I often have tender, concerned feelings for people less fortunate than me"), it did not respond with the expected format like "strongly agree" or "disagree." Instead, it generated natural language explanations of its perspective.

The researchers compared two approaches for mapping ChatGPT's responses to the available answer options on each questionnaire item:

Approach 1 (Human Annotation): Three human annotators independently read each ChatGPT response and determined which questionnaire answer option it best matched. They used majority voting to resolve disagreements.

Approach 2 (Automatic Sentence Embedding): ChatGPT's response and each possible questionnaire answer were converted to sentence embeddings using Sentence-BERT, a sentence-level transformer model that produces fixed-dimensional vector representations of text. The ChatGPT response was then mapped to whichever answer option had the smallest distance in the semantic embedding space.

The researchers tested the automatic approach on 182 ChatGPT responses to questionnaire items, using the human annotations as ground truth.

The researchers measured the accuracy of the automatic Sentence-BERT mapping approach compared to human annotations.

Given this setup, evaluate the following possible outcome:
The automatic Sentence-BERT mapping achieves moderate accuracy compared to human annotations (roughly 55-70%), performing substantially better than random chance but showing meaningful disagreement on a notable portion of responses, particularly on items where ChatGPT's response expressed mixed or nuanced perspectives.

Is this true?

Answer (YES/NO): NO